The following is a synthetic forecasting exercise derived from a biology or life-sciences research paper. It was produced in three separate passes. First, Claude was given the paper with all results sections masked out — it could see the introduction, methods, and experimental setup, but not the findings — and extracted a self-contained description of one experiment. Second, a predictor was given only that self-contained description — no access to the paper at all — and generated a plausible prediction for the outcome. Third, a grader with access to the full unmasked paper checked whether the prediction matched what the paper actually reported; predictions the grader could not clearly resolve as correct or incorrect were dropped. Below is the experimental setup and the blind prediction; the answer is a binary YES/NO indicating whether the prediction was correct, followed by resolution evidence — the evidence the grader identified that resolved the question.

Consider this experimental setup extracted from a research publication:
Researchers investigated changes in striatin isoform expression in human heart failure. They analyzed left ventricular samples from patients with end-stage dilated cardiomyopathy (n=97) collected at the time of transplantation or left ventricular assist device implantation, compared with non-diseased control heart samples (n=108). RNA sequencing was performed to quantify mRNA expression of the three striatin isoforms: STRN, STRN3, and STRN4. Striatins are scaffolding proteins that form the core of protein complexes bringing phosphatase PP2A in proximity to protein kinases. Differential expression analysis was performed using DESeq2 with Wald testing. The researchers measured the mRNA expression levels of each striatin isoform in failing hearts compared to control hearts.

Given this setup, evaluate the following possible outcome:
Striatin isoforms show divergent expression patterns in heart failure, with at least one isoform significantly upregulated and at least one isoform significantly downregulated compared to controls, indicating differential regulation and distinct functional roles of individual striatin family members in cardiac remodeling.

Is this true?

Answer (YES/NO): YES